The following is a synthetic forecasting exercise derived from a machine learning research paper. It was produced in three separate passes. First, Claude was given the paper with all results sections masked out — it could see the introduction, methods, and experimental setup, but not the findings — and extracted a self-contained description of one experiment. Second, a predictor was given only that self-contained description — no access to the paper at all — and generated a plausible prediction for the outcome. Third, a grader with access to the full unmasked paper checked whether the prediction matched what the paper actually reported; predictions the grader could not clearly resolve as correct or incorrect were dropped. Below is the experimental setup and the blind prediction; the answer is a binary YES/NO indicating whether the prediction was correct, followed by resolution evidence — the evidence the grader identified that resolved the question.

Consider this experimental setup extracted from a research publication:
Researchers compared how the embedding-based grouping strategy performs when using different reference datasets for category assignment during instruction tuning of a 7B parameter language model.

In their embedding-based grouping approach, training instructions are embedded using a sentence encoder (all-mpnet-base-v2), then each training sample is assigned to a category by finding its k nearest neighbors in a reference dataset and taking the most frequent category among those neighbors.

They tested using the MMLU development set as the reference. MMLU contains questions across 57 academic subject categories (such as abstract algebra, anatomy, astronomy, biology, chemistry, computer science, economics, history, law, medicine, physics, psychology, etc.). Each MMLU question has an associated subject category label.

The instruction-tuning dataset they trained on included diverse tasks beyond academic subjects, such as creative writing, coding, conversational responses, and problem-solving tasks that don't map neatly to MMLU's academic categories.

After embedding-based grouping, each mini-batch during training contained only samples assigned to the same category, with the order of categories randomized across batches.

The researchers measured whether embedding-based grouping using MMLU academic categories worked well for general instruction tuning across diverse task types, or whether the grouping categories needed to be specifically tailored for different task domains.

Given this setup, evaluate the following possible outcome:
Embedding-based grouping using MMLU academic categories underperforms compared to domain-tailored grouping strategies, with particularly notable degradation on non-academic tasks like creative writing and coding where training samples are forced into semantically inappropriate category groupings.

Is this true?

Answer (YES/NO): YES